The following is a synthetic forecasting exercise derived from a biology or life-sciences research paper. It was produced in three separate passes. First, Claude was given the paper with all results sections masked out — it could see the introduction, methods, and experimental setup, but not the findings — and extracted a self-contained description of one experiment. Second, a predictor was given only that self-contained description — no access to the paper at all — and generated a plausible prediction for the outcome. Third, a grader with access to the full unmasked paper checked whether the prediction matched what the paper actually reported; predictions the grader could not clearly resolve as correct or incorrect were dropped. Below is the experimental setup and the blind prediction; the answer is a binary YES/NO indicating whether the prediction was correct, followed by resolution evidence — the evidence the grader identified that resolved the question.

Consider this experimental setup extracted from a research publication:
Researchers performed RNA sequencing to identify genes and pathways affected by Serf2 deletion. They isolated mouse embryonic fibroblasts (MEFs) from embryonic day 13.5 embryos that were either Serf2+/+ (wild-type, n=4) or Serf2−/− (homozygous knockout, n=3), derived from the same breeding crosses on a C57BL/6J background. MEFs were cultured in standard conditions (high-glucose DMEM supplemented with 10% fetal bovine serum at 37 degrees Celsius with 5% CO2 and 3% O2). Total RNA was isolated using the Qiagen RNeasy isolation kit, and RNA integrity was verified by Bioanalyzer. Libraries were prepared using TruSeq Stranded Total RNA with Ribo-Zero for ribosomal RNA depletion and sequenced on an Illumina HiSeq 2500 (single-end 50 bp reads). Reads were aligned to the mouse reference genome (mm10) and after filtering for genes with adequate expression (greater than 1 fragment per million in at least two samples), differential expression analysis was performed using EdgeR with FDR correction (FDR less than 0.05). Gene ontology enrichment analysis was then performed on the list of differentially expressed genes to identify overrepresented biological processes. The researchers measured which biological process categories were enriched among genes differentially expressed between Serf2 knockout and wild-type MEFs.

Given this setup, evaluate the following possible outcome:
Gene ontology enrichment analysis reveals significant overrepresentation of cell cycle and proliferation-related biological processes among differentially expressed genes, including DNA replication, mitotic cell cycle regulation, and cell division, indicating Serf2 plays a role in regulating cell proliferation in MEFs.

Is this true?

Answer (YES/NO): YES